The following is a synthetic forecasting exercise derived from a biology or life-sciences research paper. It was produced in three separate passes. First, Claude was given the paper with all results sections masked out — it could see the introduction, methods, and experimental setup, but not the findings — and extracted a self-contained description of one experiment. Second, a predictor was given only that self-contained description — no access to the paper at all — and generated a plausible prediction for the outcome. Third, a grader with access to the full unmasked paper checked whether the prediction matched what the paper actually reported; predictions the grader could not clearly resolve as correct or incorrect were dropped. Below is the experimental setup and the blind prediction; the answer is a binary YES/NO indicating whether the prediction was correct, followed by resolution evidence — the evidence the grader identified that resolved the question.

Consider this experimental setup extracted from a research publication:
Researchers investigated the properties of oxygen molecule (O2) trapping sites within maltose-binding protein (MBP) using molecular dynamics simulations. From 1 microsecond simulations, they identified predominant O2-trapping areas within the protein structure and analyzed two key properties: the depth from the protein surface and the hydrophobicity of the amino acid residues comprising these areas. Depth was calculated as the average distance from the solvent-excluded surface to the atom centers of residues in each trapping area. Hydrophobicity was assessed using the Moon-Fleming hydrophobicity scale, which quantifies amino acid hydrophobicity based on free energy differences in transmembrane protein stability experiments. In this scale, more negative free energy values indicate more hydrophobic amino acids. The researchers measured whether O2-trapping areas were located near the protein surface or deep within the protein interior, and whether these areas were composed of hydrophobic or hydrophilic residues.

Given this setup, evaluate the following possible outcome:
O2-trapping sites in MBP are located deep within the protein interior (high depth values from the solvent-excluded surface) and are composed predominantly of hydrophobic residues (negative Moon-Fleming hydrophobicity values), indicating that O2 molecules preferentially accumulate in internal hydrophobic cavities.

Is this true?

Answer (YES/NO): YES